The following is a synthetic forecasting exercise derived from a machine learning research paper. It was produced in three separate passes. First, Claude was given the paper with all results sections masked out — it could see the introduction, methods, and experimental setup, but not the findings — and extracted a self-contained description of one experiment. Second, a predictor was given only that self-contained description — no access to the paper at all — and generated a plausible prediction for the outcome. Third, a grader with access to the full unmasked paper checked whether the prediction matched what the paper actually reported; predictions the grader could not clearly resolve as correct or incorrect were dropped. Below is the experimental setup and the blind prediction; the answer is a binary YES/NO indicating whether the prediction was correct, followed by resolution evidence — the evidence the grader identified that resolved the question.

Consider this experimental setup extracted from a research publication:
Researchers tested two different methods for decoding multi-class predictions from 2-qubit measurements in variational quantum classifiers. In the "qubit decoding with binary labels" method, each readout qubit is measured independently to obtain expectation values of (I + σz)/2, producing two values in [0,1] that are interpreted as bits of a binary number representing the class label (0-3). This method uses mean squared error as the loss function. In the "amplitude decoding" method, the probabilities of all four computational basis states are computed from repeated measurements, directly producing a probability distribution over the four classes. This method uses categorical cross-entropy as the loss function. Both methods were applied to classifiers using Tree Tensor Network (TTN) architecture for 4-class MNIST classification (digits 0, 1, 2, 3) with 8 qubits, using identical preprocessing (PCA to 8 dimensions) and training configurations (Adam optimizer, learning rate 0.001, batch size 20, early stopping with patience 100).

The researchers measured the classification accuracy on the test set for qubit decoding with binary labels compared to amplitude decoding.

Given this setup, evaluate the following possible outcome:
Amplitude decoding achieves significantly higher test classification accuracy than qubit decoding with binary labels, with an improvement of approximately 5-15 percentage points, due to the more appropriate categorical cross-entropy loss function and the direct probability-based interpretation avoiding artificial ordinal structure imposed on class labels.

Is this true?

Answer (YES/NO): NO